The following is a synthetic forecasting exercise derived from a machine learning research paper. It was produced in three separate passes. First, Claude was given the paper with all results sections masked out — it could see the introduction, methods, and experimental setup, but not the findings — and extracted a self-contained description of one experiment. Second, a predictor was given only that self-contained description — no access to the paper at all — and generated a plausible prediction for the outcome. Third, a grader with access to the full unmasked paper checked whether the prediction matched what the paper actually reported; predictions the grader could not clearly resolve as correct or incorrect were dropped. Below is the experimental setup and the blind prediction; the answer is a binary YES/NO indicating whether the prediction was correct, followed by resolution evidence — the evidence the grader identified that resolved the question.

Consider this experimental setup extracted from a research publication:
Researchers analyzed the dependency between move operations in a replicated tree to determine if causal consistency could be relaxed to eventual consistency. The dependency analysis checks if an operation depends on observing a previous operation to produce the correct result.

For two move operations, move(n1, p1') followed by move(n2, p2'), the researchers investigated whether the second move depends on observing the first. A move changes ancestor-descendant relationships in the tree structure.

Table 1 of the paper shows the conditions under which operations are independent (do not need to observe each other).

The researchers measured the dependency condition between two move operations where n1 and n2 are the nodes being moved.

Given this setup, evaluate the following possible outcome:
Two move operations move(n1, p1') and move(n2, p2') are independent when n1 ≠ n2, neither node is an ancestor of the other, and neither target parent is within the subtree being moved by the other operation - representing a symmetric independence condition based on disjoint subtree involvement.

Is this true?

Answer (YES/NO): NO